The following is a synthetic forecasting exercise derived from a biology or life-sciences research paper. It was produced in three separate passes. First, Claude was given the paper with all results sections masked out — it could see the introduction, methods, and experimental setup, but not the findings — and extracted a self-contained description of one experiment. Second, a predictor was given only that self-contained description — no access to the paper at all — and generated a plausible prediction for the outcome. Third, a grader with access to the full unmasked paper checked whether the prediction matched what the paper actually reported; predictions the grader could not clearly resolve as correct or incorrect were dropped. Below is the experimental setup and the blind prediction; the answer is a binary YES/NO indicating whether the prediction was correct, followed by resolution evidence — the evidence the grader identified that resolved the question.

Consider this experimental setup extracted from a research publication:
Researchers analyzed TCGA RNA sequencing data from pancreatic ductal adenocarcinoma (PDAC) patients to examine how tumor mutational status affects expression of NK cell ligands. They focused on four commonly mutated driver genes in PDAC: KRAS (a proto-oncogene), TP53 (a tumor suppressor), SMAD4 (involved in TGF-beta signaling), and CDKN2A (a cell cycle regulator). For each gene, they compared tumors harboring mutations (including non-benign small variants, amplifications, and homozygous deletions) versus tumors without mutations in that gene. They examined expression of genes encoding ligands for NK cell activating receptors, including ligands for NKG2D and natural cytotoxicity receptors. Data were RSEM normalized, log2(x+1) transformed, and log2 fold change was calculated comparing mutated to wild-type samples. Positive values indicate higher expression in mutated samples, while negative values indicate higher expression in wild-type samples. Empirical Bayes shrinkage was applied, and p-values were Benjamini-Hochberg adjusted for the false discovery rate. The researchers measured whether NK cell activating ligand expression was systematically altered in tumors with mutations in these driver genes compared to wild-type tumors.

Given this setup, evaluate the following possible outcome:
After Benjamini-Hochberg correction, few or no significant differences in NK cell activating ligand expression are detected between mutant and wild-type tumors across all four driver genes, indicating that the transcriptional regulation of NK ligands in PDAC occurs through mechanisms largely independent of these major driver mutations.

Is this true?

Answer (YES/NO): NO